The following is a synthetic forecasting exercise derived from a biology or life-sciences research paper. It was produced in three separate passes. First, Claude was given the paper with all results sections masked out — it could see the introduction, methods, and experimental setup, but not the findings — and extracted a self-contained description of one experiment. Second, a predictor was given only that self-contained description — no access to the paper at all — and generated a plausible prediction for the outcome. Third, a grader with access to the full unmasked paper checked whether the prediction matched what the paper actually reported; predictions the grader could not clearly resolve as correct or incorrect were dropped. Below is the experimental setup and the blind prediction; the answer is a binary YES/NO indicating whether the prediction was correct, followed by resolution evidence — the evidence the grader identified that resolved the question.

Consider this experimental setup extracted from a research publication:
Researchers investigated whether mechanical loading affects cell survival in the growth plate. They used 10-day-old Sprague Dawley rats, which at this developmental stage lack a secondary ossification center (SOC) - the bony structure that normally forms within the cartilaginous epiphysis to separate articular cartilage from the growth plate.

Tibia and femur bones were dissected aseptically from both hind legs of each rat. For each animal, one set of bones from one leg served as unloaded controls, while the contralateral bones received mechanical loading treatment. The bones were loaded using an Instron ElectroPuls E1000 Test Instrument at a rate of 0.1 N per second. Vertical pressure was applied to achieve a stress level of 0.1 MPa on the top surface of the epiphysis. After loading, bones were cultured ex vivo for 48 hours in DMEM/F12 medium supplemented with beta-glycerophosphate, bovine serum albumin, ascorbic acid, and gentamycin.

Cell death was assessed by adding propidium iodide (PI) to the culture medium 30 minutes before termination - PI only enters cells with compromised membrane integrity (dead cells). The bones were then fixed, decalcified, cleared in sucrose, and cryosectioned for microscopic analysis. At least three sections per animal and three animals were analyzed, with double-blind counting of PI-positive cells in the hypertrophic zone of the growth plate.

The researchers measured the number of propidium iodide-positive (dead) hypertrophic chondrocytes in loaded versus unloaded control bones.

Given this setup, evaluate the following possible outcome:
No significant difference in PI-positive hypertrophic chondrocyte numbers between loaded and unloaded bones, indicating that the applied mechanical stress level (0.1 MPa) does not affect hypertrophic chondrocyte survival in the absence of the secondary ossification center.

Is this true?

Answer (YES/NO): NO